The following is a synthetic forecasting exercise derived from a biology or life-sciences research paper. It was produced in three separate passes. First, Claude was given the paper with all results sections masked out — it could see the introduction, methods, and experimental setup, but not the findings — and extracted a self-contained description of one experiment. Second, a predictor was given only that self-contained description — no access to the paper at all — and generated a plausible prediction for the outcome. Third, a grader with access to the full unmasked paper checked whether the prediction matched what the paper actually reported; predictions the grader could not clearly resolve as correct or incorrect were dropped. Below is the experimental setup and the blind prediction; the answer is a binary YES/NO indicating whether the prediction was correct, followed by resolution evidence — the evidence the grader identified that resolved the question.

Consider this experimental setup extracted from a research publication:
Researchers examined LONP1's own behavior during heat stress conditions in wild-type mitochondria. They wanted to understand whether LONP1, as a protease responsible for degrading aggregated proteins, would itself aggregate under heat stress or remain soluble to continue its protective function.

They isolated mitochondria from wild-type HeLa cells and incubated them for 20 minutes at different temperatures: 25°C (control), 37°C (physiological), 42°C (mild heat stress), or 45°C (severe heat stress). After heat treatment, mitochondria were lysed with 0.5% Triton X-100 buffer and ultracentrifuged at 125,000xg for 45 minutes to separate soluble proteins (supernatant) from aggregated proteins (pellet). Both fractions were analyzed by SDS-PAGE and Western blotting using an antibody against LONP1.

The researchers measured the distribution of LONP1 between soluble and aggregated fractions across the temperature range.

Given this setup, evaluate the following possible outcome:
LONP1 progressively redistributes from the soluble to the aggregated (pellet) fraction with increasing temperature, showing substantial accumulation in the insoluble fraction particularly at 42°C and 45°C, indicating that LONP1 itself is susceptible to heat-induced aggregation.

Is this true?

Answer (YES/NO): YES